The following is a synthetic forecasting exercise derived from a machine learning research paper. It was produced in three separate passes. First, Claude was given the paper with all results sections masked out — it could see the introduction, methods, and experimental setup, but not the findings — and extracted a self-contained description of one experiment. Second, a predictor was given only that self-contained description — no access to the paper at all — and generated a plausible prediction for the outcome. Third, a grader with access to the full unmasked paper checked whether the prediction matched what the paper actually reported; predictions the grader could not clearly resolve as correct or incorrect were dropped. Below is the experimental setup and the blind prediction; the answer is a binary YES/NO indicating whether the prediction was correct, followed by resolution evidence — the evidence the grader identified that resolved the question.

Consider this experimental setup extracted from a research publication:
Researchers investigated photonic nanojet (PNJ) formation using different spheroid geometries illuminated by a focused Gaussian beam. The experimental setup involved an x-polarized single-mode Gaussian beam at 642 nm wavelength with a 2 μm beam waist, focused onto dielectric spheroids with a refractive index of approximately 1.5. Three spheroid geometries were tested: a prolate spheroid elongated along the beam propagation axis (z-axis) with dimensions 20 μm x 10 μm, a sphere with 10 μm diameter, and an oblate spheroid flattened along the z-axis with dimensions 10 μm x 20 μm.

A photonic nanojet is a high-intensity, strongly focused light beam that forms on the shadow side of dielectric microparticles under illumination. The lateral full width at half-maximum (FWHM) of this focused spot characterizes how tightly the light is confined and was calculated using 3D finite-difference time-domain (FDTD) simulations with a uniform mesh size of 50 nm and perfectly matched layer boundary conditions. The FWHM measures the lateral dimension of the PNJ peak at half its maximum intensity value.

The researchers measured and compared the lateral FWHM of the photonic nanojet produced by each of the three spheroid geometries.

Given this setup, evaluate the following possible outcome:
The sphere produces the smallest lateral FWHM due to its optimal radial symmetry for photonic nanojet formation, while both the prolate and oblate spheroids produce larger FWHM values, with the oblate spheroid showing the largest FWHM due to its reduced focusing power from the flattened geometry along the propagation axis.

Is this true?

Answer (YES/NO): NO